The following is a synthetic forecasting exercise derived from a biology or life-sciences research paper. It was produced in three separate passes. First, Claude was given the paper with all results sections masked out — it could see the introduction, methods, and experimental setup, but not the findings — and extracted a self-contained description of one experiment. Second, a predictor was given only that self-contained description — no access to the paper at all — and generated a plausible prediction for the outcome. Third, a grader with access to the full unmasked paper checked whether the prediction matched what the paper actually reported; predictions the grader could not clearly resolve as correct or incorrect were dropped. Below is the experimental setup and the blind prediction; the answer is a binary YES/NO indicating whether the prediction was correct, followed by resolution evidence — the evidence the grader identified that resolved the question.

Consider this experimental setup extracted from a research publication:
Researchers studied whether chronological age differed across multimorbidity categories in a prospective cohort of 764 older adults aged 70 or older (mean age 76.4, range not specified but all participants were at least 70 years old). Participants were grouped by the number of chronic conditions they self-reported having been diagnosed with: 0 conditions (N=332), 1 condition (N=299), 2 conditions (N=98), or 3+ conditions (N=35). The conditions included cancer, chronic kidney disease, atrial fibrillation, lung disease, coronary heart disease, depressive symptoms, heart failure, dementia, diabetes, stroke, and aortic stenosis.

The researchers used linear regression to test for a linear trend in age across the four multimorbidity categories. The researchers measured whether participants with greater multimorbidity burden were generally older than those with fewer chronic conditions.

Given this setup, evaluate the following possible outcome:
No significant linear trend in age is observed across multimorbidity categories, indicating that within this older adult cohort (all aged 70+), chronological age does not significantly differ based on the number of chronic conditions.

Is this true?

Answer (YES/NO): YES